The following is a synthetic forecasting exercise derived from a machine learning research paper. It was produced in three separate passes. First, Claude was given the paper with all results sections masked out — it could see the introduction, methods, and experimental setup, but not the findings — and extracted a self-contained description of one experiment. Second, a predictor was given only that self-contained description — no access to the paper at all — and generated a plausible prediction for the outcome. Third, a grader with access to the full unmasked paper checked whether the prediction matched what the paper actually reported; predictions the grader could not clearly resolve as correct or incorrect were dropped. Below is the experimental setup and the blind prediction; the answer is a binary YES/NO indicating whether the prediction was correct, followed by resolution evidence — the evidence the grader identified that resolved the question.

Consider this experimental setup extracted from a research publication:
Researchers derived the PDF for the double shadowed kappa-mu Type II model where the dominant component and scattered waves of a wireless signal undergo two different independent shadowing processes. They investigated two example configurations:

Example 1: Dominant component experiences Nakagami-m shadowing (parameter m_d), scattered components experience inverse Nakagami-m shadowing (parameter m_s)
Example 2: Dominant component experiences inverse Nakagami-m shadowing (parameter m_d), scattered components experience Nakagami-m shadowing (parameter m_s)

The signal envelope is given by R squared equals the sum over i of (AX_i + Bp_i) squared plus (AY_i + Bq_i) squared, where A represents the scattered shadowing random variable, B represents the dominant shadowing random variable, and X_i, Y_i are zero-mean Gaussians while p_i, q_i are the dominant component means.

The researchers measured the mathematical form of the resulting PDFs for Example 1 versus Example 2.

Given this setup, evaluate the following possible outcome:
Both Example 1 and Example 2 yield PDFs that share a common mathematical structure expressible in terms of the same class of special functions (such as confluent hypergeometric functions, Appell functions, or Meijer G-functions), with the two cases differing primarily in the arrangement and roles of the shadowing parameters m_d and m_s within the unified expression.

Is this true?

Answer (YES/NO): NO